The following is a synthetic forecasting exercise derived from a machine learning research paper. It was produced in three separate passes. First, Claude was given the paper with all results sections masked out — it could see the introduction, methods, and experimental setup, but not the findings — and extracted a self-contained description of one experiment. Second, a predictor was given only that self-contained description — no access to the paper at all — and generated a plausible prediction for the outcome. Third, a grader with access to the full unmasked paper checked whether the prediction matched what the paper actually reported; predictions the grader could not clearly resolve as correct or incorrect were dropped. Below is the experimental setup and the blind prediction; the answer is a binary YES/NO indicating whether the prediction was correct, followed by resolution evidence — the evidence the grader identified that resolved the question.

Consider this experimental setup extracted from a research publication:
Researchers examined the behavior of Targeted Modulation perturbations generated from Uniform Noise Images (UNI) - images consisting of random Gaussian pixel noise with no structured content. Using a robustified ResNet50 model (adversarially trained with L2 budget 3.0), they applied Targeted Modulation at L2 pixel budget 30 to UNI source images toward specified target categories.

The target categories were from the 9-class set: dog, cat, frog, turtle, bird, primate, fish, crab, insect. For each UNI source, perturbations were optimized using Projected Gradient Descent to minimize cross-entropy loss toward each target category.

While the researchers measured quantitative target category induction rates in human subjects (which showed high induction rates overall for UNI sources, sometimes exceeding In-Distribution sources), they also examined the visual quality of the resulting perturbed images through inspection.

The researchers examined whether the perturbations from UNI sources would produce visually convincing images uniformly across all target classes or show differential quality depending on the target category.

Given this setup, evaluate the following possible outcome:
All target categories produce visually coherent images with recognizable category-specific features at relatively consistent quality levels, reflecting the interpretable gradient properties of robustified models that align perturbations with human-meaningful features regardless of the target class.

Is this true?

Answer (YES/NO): NO